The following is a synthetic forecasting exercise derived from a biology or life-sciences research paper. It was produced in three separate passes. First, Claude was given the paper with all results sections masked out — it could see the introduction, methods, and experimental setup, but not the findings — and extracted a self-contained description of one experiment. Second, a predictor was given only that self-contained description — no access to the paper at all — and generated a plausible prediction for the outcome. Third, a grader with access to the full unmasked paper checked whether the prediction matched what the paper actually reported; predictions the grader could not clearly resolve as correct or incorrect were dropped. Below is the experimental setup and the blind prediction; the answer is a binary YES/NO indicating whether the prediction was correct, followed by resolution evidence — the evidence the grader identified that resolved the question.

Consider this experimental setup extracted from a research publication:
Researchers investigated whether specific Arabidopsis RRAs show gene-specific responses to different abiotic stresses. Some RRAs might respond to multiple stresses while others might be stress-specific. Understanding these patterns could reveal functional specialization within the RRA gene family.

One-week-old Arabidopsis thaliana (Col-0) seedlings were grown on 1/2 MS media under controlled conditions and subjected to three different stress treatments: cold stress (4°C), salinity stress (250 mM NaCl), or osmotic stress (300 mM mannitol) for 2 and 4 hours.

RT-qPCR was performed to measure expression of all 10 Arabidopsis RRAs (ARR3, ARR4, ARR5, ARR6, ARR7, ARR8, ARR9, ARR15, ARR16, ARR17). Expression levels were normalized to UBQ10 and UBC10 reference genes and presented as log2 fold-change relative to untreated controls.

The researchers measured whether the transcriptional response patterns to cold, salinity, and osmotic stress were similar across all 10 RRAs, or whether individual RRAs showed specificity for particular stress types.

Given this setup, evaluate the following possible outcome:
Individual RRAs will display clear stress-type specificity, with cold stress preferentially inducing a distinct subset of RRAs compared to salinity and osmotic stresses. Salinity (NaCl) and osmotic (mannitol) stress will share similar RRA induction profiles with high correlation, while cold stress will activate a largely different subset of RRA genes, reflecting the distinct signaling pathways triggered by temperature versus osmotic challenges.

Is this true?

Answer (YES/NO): NO